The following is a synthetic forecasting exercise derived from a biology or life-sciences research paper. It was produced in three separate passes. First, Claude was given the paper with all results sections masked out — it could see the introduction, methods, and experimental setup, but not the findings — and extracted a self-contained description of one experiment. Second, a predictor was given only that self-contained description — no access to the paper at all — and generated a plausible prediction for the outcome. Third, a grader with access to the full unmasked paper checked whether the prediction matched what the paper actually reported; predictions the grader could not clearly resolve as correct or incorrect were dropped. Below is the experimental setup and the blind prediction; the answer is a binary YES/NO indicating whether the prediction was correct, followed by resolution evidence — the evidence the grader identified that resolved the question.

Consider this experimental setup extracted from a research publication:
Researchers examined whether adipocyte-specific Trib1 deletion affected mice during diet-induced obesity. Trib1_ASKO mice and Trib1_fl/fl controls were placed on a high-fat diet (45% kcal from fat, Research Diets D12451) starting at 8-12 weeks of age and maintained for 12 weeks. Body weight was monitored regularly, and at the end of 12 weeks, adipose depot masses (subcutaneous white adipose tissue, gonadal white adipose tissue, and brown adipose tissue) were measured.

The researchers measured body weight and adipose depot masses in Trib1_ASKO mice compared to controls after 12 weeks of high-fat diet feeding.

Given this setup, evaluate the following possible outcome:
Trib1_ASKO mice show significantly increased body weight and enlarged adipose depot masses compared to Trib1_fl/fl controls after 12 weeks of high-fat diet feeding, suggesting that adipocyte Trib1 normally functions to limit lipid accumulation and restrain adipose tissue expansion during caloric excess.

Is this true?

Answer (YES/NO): NO